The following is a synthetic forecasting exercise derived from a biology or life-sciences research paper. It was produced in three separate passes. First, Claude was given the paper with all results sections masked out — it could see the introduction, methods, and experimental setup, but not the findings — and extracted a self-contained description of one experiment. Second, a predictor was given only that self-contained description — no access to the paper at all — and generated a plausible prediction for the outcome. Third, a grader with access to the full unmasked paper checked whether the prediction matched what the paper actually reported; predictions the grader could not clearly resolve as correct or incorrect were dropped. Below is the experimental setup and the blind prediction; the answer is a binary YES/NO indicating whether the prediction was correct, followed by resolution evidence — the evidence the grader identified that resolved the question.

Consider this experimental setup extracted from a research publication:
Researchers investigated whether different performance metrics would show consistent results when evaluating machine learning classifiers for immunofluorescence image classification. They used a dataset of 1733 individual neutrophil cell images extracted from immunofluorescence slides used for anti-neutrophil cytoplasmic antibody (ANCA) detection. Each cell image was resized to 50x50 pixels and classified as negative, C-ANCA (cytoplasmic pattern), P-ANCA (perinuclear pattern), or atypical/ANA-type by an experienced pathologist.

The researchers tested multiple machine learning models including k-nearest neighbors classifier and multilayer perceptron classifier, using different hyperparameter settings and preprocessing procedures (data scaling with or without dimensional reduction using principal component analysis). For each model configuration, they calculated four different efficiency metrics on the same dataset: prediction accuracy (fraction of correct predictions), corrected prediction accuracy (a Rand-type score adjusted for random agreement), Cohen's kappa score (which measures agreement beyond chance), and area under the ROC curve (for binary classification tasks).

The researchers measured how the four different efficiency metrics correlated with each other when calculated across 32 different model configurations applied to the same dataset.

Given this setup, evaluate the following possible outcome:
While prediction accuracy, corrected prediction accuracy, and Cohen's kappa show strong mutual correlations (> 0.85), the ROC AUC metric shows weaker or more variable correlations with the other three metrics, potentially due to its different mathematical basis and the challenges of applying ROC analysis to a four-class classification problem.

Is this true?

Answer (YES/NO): NO